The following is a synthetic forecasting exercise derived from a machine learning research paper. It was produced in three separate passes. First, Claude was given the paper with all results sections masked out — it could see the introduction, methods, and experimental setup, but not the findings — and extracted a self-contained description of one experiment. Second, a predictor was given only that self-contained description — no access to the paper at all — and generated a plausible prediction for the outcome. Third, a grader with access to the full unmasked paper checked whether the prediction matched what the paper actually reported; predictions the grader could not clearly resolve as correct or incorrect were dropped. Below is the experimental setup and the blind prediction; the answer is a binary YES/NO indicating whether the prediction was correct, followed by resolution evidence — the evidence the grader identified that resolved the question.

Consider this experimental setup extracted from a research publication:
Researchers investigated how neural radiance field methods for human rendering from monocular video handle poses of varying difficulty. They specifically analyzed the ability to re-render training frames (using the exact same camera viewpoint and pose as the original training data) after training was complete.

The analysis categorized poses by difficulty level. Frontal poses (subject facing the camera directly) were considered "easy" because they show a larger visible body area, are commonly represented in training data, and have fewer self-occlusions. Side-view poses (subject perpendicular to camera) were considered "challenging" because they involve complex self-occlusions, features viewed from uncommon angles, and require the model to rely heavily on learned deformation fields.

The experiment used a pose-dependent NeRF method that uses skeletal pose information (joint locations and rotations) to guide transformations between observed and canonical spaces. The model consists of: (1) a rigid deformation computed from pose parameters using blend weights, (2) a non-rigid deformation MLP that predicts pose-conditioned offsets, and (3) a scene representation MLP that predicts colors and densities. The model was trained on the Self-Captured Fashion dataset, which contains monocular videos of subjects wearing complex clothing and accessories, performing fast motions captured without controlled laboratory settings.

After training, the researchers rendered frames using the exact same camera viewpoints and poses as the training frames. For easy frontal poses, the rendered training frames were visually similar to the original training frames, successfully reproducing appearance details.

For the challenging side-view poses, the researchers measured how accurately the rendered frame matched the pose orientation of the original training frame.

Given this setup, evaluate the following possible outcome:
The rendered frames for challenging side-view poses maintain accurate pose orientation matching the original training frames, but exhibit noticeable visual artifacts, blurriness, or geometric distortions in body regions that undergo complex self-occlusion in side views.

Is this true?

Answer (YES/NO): NO